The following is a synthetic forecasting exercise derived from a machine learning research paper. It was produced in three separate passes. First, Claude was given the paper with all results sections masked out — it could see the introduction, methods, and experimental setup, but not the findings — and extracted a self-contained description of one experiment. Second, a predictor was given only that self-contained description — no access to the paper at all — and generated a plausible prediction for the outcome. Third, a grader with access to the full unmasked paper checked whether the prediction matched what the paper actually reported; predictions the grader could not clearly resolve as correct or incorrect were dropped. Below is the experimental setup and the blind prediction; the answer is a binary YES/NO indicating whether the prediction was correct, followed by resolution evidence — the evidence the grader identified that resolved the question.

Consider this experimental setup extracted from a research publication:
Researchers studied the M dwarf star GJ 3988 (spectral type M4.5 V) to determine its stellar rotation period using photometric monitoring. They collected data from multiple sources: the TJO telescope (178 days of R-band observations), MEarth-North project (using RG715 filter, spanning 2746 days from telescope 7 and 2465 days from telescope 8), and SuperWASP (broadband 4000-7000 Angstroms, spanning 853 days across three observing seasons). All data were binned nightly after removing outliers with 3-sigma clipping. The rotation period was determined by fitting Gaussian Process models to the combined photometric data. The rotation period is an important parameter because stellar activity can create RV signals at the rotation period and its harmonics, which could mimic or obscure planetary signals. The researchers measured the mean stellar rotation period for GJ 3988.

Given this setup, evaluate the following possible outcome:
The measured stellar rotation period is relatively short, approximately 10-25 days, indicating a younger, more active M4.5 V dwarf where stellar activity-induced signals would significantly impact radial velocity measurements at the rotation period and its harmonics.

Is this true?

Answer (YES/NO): NO